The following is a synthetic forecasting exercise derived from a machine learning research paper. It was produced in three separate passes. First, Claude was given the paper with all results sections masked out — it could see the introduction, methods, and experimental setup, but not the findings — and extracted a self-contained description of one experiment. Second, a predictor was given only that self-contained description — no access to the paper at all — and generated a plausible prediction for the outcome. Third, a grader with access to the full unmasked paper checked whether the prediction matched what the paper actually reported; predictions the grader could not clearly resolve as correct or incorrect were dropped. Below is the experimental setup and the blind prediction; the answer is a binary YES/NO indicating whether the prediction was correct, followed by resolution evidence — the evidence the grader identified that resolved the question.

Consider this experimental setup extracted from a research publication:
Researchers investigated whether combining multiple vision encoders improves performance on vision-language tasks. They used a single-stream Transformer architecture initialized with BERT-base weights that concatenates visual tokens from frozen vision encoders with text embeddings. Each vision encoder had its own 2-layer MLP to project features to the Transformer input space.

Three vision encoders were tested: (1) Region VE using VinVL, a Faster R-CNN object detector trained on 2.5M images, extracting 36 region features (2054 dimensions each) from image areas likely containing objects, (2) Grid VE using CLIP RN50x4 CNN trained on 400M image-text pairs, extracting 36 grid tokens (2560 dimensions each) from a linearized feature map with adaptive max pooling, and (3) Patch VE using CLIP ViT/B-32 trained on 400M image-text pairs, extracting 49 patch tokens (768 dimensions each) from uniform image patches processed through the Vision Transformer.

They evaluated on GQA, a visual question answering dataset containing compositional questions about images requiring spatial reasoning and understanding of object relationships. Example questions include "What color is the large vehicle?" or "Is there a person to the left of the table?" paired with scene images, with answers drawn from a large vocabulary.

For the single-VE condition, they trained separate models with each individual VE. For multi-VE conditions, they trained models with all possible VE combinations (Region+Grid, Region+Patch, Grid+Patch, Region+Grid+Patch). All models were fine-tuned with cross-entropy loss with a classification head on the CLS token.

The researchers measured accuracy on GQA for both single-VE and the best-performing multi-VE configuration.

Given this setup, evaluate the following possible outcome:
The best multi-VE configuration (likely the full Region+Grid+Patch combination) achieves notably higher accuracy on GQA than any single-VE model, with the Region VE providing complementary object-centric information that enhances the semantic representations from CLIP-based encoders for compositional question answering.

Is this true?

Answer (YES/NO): NO